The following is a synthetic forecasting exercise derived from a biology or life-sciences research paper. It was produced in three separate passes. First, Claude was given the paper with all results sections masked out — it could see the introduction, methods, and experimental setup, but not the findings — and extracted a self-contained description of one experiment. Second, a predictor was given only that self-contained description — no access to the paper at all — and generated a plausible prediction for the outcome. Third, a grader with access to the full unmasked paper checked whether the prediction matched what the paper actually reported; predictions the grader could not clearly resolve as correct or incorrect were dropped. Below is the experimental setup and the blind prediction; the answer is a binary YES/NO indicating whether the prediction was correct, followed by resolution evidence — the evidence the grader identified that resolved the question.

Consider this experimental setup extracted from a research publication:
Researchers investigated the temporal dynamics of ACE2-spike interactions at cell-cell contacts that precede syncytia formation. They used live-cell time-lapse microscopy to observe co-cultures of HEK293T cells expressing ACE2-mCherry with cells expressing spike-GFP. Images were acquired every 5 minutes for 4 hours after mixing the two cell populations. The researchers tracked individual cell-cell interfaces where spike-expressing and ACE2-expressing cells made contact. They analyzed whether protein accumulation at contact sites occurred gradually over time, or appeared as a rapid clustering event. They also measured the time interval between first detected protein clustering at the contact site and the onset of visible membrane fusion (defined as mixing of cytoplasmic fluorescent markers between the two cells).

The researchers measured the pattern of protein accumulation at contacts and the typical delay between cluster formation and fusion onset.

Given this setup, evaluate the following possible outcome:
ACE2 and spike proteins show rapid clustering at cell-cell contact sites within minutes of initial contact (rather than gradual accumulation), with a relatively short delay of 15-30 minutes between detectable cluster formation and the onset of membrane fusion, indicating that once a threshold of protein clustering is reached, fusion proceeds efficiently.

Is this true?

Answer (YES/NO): NO